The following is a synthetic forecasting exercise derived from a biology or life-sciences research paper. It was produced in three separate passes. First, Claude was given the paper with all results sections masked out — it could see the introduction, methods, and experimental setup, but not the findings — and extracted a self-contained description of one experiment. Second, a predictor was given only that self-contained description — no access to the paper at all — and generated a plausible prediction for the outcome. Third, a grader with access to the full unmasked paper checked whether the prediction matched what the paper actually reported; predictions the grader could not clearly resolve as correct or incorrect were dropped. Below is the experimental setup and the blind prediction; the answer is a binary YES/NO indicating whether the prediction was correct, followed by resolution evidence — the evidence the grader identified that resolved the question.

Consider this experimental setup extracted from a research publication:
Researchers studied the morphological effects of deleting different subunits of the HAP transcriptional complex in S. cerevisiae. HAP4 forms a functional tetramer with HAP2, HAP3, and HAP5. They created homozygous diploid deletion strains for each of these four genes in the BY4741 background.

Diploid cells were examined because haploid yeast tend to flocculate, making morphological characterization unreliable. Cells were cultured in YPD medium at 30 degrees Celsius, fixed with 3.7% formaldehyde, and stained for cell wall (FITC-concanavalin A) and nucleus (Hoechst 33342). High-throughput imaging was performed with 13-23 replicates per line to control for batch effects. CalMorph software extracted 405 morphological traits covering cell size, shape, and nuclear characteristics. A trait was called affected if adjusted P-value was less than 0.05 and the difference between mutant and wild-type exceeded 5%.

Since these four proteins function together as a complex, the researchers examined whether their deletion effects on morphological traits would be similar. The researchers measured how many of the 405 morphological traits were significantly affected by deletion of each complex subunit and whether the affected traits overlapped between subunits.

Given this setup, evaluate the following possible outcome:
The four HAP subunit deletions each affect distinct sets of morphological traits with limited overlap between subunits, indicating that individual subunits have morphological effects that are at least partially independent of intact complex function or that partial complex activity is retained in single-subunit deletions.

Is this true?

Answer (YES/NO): NO